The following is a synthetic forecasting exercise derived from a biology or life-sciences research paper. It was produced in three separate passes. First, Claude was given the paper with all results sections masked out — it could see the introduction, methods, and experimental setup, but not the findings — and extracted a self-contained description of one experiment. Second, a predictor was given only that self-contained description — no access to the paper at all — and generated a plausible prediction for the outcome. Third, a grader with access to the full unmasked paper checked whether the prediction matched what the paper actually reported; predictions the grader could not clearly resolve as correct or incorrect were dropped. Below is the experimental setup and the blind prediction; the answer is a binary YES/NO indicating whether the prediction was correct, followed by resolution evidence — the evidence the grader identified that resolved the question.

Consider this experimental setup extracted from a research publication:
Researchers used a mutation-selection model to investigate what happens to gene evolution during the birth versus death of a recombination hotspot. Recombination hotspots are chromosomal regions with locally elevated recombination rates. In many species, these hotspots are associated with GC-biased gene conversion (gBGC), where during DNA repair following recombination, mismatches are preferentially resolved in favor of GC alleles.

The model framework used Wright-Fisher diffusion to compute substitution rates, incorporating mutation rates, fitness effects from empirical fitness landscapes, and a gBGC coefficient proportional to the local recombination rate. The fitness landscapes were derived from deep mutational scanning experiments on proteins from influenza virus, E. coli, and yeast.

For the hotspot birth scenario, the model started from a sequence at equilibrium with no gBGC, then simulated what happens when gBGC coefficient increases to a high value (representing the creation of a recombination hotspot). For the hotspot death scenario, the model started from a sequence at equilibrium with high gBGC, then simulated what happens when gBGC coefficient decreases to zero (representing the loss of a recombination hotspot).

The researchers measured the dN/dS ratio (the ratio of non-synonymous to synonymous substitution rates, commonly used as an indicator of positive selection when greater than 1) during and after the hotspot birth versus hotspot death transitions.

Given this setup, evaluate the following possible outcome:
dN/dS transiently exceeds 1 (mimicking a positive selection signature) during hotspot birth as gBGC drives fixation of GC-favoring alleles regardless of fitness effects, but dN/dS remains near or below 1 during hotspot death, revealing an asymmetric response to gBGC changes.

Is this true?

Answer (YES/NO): NO